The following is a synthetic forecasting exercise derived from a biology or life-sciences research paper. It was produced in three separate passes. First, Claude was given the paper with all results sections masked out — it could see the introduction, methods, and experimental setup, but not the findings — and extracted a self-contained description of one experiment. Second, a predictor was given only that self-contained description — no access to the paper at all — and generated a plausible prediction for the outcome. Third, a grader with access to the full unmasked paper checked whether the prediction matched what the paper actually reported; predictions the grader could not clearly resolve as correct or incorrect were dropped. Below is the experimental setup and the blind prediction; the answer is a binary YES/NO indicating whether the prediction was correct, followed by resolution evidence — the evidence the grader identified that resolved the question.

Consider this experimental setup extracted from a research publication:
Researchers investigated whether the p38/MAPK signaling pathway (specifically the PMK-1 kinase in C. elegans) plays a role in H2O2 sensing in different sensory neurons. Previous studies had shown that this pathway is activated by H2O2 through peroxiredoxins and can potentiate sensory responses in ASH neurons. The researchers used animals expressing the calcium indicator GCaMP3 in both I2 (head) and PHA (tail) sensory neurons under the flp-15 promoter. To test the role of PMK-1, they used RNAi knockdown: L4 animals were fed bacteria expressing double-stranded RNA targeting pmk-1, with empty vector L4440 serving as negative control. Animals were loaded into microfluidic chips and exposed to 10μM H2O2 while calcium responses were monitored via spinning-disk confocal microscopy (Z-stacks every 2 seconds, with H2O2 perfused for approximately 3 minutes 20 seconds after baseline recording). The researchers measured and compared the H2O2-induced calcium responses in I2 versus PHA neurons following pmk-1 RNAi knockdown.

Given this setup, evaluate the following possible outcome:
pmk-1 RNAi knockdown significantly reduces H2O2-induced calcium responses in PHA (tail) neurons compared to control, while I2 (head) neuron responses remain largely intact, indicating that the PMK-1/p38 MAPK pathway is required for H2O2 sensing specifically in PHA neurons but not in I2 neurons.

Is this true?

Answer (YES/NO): NO